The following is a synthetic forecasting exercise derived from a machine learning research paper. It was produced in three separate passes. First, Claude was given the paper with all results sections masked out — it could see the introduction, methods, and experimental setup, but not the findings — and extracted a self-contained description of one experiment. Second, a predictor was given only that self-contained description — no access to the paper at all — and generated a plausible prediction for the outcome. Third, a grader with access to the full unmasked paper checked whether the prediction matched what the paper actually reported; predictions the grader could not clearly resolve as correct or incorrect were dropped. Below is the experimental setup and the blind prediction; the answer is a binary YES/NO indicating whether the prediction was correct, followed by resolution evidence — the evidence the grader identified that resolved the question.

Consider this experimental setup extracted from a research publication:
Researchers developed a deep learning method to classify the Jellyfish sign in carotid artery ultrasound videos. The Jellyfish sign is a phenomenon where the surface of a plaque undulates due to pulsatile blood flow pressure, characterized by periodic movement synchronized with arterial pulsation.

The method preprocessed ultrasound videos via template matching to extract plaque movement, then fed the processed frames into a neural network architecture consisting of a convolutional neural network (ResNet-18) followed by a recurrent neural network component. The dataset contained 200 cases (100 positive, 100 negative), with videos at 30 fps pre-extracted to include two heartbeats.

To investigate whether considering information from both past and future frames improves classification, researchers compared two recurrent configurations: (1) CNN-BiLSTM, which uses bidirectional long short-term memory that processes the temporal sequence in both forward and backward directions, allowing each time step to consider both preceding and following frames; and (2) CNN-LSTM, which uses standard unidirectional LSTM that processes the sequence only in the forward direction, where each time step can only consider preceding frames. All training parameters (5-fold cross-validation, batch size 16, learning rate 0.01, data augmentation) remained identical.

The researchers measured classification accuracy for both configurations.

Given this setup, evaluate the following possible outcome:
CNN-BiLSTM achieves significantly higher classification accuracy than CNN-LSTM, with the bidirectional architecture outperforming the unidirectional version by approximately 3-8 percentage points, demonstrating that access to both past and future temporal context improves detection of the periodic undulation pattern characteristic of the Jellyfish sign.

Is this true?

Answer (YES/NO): NO